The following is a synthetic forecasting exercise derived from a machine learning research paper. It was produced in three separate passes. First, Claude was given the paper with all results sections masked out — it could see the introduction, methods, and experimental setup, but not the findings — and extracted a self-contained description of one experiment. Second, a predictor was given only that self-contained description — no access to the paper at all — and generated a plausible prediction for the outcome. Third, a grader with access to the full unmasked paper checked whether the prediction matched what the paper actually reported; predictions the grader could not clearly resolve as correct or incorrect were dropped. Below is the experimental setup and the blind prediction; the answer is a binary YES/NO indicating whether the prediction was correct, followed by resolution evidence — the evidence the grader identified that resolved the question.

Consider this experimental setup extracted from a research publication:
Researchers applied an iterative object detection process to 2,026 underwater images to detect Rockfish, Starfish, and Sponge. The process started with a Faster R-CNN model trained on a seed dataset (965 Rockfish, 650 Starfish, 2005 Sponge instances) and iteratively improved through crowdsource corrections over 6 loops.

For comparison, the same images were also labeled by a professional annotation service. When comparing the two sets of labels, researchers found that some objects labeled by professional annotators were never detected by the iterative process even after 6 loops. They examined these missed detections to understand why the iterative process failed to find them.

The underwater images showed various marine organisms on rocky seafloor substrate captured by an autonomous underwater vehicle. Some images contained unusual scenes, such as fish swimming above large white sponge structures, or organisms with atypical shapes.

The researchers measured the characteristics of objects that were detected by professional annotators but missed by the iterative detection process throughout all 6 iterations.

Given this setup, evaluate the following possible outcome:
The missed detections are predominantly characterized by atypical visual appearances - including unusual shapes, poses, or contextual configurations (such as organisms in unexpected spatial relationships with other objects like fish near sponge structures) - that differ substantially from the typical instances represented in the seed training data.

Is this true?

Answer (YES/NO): YES